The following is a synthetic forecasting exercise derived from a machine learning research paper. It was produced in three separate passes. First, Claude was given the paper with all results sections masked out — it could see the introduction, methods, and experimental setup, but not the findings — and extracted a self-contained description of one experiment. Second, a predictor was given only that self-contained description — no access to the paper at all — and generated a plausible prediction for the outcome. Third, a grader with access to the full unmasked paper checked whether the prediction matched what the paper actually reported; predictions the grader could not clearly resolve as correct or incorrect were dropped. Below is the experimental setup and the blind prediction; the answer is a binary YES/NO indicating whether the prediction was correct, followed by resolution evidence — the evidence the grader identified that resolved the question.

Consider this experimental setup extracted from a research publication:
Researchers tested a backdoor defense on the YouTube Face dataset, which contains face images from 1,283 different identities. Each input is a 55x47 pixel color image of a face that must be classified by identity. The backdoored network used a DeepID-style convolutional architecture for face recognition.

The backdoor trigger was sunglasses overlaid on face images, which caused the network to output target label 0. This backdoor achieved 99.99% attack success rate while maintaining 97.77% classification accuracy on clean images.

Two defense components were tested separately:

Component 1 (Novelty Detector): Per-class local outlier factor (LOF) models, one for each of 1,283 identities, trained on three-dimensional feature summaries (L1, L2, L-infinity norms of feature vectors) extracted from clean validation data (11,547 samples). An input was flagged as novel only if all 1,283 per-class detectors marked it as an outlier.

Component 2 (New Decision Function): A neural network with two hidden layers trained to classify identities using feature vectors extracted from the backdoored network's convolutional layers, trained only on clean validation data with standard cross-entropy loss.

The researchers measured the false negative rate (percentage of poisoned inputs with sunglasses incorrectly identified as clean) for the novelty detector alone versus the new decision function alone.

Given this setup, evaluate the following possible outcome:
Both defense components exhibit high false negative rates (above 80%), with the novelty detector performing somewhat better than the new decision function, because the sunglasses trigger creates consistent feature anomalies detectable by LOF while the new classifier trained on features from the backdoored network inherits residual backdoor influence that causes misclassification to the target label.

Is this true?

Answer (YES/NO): NO